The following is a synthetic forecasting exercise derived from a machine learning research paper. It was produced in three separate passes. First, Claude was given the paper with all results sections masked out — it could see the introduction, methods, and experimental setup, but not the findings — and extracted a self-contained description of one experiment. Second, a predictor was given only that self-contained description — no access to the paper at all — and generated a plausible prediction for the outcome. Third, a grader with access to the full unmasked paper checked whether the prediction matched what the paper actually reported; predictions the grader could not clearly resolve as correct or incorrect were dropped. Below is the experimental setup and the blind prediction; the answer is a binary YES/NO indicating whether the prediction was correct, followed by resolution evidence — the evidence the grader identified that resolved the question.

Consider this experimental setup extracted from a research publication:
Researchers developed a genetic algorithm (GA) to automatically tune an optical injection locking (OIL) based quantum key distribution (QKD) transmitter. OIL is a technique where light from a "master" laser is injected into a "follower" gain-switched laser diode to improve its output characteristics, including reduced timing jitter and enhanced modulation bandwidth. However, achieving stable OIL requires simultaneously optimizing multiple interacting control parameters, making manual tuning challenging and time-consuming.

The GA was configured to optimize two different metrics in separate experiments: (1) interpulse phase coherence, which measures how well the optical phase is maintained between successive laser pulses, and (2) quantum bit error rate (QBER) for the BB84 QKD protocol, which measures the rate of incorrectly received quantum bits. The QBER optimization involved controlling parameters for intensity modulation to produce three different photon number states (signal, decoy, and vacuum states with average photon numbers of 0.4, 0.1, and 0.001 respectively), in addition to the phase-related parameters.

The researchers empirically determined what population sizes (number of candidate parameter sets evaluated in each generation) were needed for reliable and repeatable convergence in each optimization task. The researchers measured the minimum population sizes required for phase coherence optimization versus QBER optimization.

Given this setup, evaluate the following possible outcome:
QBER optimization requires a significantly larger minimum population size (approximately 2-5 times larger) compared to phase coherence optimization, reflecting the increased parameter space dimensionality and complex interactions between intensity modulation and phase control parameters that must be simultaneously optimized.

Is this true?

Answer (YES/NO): NO